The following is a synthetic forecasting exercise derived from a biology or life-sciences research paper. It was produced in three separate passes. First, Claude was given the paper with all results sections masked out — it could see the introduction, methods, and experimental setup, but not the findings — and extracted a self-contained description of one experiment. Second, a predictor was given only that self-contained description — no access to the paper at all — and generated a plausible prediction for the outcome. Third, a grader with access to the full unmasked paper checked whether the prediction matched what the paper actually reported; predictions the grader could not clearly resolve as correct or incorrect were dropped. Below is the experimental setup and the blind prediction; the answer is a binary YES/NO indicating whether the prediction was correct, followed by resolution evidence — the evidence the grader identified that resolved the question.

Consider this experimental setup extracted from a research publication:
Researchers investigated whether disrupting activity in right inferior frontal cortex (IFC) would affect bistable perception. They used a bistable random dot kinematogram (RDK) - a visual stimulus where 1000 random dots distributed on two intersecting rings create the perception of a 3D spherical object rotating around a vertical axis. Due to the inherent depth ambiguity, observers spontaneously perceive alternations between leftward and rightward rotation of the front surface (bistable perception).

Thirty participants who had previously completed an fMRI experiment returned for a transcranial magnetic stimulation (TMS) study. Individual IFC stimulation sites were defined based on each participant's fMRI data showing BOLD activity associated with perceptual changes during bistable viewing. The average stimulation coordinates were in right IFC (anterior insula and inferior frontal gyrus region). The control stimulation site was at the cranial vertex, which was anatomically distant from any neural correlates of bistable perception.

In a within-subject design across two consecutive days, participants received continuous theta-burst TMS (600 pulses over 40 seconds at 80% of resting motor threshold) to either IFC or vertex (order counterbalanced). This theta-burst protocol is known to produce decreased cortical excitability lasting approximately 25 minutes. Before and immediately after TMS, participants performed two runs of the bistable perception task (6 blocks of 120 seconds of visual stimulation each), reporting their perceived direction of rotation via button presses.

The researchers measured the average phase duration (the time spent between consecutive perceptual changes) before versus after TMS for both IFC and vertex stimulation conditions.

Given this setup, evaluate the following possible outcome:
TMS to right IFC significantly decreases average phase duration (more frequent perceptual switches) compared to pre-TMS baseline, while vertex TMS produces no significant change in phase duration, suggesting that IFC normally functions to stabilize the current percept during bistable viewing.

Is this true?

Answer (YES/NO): NO